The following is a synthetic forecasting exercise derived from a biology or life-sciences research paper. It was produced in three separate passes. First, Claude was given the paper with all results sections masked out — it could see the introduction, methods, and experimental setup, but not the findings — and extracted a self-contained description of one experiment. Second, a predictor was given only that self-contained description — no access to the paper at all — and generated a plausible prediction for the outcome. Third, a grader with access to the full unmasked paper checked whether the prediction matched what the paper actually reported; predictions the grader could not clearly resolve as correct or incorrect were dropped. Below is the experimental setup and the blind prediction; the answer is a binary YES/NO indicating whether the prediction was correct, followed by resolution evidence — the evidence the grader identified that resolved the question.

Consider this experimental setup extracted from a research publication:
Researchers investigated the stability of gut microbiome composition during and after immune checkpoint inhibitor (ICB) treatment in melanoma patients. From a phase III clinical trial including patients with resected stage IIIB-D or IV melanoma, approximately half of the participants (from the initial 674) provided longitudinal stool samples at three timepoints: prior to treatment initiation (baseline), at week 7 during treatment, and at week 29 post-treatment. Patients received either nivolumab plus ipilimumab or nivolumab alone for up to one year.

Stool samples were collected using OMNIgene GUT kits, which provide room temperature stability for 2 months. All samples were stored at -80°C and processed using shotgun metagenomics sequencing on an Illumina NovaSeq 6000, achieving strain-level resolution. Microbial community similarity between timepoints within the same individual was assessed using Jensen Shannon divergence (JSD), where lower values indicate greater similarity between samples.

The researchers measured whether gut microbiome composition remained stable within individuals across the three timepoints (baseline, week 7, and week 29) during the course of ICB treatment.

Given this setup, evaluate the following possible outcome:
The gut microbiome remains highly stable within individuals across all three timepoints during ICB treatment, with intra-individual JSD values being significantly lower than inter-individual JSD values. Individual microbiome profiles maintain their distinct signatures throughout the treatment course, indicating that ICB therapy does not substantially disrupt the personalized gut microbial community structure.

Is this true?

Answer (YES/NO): YES